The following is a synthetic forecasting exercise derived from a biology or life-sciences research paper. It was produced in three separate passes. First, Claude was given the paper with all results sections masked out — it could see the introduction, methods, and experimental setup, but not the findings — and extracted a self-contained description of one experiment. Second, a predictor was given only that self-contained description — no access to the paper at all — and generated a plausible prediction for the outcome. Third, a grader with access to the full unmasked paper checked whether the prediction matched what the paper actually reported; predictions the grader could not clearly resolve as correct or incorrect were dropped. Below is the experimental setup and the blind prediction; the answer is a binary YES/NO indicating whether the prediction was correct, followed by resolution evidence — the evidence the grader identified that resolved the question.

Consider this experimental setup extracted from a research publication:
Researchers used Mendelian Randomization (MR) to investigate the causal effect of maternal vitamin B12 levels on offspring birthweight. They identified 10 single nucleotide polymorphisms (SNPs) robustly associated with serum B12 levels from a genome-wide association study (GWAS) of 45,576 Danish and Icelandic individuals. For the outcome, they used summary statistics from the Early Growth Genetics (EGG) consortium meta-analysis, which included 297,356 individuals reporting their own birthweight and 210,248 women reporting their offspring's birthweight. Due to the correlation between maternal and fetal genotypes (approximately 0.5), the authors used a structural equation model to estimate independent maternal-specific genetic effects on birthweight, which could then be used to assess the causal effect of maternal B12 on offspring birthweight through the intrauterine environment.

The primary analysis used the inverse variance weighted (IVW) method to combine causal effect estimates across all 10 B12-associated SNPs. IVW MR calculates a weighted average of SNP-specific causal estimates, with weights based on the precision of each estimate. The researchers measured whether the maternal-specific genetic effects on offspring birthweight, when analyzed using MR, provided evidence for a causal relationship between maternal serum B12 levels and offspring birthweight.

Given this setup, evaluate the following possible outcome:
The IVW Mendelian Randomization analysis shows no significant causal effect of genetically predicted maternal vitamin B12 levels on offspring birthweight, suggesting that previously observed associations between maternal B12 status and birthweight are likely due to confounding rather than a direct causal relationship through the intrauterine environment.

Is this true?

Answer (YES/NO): YES